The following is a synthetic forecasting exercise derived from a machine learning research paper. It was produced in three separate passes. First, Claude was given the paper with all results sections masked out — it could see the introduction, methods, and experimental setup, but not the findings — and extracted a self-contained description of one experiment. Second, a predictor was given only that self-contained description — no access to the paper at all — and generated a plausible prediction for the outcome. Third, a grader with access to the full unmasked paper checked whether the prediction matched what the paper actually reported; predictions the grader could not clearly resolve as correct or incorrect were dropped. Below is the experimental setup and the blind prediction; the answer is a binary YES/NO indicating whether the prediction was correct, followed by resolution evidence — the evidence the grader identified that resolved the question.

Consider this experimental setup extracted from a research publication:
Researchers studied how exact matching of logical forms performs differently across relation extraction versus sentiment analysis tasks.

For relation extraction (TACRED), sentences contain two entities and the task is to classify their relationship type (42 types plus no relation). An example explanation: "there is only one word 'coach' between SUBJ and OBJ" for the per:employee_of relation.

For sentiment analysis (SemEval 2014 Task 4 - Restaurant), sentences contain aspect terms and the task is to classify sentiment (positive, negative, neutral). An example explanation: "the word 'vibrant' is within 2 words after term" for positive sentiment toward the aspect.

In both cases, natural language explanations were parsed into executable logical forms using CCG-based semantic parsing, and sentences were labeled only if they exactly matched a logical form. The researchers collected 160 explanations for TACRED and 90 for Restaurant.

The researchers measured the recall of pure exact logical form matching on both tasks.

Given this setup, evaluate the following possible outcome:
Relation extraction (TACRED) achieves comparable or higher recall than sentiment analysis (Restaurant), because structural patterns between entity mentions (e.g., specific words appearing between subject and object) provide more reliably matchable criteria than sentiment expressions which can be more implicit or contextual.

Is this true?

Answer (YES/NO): YES